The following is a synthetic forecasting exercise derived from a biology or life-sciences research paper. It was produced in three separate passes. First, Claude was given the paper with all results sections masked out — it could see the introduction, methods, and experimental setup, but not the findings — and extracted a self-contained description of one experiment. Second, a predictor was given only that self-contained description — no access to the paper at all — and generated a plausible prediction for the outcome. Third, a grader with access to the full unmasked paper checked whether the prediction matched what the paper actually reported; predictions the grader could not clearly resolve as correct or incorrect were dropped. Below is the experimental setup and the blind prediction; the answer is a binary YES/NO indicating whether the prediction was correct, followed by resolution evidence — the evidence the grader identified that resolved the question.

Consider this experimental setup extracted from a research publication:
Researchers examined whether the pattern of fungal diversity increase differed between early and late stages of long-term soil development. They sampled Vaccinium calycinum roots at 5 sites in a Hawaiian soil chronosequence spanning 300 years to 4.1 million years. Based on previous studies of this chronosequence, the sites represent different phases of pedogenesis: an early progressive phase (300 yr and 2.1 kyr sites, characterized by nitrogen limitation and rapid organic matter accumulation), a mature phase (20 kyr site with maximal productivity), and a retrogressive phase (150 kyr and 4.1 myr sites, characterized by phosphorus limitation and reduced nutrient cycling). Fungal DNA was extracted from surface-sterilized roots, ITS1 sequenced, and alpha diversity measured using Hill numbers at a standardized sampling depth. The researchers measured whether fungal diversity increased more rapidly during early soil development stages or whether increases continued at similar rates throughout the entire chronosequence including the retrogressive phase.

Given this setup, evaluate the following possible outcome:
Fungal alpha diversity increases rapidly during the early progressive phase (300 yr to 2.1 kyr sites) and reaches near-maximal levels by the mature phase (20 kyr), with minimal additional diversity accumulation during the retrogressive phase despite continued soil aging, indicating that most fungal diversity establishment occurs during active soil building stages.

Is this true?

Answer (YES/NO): NO